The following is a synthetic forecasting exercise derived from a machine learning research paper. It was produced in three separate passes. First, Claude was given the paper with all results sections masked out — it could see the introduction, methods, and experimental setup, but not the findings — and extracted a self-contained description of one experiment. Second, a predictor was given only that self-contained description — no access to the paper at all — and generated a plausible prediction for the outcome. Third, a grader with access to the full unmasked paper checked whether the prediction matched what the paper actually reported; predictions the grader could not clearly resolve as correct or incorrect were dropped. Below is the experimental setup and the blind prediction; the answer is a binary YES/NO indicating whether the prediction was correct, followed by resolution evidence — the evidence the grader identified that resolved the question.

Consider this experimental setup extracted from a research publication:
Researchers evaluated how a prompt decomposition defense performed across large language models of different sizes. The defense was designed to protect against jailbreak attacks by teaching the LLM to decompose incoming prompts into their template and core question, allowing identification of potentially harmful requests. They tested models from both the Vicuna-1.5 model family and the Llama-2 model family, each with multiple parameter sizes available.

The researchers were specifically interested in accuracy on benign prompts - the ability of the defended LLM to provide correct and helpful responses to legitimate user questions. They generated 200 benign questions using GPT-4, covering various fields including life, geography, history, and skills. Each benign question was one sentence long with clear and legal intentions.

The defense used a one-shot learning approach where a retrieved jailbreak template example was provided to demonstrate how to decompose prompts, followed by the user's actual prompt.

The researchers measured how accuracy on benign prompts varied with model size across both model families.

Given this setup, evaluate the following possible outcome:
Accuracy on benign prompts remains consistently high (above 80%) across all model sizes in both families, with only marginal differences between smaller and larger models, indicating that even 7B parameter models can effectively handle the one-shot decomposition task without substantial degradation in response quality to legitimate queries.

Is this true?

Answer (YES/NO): NO